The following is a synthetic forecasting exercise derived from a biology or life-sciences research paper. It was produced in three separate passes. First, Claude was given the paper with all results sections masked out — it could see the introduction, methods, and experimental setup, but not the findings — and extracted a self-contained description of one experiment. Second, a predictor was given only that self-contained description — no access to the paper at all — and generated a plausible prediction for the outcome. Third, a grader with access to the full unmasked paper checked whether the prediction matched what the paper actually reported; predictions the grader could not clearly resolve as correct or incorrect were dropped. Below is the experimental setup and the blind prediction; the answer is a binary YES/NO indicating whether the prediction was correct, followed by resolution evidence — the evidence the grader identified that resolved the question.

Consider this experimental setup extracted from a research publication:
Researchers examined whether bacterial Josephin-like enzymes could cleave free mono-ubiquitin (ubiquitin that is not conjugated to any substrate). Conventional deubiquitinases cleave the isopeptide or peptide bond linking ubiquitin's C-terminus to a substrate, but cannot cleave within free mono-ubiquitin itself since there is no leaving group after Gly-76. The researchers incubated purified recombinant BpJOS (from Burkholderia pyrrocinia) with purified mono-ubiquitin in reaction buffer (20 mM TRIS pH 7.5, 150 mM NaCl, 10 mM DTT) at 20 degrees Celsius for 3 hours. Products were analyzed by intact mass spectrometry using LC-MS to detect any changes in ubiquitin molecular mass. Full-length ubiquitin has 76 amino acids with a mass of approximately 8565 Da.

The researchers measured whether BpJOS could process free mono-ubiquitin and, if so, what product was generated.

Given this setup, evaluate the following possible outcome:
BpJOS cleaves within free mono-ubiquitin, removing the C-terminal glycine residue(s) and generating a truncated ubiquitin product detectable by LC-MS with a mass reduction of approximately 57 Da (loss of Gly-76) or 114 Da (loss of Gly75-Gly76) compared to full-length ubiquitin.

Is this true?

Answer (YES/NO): YES